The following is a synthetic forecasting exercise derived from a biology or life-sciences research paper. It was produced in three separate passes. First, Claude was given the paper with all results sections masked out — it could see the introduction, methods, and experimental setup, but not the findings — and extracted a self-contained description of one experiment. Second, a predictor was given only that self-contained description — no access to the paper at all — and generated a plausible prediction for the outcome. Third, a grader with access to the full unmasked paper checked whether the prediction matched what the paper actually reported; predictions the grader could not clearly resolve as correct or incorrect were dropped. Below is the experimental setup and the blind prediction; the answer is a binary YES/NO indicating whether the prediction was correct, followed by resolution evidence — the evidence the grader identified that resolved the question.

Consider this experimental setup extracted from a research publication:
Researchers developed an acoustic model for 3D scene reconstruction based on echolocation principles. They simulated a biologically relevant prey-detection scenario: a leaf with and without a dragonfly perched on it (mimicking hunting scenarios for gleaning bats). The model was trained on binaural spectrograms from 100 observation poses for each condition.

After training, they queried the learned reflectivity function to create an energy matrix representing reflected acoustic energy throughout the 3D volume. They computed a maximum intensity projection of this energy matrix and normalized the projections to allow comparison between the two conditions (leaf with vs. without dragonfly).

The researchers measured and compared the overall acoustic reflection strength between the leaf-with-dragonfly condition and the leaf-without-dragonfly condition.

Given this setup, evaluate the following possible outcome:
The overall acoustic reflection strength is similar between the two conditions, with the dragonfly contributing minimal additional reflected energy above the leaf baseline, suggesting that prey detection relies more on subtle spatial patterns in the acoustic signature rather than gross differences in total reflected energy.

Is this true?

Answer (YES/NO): NO